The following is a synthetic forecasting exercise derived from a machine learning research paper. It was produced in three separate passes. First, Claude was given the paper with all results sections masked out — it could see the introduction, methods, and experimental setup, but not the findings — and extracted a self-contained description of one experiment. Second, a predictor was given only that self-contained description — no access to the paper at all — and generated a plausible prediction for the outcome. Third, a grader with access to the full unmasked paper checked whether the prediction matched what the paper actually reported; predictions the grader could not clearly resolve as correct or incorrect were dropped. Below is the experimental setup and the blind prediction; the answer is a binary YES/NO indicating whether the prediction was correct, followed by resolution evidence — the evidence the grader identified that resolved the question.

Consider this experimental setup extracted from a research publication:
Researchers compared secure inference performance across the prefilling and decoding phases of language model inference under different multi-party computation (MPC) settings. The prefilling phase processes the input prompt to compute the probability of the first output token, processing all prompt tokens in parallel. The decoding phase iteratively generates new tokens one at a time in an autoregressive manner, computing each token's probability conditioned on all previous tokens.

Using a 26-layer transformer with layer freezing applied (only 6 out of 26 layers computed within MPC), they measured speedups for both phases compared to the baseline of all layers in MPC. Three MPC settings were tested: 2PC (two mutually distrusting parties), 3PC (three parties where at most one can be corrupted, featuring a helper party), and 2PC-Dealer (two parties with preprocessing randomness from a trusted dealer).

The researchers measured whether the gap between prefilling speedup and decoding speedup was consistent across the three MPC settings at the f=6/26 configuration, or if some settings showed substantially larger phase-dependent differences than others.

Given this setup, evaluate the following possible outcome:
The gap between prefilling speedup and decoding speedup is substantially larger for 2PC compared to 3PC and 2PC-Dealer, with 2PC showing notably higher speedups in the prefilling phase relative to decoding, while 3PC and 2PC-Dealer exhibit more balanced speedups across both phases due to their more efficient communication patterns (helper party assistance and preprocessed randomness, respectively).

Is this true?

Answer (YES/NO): NO